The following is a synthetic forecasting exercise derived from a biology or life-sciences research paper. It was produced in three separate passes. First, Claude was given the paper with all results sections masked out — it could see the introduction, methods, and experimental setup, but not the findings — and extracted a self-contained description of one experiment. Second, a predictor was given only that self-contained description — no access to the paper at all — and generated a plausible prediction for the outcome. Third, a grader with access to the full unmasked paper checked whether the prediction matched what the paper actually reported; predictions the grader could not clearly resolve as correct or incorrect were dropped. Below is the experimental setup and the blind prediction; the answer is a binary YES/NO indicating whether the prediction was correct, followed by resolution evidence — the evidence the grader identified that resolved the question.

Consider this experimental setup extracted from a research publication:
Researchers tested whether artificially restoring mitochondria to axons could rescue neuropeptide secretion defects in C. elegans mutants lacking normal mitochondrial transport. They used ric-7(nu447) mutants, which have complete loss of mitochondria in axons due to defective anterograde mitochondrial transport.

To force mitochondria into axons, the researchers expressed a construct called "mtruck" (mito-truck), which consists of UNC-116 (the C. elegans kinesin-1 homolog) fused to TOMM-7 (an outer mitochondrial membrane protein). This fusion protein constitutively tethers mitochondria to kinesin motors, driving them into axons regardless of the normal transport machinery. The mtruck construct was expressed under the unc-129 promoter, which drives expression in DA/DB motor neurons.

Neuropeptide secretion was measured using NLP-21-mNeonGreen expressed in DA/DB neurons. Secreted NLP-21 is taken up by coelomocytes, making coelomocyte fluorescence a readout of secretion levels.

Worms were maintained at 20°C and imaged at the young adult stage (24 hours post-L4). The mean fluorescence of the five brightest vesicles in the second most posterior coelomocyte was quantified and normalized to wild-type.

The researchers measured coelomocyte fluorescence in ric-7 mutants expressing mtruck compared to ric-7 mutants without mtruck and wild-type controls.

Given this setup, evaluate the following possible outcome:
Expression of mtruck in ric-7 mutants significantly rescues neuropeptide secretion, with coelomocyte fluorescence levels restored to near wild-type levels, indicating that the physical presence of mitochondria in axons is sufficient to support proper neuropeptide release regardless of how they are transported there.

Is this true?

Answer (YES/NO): YES